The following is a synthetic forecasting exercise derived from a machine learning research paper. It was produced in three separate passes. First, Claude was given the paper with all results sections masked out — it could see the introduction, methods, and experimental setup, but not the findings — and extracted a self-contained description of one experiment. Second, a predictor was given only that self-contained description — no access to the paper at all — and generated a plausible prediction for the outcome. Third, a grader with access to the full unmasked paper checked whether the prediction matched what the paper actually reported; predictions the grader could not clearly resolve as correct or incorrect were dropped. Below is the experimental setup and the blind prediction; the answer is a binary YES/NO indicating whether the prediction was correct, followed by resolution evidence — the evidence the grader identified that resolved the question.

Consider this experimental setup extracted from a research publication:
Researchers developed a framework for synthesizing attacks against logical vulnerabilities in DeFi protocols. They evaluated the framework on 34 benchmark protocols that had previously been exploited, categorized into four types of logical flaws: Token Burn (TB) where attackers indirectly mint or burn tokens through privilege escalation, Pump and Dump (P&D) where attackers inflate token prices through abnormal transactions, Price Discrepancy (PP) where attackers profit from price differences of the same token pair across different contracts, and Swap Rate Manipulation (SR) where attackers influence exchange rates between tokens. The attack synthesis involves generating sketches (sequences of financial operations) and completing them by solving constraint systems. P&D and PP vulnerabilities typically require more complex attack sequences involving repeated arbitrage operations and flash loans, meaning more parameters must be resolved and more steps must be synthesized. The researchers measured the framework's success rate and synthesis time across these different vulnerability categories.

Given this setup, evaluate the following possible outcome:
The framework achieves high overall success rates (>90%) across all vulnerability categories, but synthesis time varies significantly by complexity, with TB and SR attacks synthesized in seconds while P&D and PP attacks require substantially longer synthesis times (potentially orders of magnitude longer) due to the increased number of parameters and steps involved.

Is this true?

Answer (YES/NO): NO